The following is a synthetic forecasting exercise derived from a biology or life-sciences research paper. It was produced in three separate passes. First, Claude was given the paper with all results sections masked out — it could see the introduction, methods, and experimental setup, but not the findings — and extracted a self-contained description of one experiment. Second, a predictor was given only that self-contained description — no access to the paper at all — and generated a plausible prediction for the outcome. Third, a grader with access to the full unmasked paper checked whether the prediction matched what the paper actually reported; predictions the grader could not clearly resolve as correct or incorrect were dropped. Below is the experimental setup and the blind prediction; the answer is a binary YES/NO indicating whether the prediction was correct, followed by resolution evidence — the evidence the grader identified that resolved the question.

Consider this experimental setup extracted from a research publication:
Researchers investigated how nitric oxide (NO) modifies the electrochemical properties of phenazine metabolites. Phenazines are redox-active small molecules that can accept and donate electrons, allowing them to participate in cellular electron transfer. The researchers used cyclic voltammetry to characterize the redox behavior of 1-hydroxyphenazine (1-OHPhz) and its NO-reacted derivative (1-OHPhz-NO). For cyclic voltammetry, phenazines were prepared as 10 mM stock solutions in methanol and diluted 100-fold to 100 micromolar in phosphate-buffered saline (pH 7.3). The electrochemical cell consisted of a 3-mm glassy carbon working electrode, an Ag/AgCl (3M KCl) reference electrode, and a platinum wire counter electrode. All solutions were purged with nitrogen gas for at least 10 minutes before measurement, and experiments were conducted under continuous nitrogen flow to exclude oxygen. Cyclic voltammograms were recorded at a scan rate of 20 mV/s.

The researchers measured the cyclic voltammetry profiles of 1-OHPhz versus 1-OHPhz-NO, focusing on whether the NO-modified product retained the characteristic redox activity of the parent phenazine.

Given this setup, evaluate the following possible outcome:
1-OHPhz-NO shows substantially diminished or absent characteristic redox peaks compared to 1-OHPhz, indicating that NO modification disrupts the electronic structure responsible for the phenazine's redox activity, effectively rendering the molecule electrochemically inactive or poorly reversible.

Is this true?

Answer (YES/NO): NO